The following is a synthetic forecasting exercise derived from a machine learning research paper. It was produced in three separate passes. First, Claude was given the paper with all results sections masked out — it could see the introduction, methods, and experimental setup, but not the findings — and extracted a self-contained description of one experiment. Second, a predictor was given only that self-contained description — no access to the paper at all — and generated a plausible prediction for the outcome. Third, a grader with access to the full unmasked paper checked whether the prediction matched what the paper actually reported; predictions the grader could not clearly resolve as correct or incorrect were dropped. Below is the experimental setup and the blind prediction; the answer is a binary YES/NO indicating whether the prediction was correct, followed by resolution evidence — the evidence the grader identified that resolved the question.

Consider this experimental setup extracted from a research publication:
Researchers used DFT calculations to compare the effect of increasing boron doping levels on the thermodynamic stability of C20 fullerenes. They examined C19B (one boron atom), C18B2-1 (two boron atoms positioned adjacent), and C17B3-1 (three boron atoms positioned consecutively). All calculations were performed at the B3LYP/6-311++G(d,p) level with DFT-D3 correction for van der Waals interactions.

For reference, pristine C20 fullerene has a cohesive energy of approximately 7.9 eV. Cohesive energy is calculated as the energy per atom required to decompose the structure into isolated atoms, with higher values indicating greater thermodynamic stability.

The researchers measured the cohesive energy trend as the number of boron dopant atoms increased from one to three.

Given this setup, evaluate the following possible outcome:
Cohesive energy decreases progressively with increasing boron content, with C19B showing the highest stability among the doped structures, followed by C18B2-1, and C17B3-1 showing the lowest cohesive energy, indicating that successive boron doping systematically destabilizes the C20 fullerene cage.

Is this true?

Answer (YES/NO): YES